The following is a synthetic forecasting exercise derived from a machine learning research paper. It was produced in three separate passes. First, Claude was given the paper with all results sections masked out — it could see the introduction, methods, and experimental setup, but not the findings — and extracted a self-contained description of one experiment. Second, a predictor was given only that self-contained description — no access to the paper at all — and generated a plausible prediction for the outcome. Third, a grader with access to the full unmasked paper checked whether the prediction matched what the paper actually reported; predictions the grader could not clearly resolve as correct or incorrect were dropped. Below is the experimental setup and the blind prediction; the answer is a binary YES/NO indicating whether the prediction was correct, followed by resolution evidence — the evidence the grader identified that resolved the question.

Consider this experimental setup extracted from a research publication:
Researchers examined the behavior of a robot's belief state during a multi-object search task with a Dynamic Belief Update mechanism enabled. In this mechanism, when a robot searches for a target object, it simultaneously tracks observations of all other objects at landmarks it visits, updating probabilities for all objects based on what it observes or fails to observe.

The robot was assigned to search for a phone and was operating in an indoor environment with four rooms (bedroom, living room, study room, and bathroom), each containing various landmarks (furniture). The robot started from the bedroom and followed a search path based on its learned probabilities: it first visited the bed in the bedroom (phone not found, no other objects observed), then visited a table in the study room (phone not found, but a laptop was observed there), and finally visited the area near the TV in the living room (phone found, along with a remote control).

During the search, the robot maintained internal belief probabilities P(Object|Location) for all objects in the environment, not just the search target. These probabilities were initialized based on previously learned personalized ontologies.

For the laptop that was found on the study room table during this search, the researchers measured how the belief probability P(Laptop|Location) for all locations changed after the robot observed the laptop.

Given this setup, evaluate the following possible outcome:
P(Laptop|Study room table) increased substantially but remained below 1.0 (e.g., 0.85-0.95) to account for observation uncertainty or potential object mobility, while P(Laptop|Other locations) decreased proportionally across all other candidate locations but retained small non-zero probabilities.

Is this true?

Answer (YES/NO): NO